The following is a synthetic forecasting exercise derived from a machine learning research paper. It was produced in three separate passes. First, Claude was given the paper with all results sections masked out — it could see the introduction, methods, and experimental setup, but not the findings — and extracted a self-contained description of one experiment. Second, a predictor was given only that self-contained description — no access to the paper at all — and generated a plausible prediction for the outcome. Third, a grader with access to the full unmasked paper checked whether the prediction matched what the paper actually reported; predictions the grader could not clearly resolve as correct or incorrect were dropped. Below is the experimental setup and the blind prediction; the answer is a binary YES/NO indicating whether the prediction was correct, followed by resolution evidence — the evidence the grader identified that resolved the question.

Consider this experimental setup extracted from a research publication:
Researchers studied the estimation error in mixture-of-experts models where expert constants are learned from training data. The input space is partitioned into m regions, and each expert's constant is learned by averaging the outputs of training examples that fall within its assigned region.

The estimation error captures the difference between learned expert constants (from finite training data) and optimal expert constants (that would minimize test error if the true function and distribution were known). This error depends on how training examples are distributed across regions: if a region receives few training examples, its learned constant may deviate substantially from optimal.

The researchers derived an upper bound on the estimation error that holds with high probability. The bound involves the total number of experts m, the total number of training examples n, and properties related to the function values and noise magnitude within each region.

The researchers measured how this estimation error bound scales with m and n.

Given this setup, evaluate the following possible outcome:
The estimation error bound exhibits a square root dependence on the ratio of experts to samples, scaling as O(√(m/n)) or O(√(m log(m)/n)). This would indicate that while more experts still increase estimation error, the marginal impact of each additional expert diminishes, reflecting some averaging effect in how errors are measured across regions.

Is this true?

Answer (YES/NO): NO